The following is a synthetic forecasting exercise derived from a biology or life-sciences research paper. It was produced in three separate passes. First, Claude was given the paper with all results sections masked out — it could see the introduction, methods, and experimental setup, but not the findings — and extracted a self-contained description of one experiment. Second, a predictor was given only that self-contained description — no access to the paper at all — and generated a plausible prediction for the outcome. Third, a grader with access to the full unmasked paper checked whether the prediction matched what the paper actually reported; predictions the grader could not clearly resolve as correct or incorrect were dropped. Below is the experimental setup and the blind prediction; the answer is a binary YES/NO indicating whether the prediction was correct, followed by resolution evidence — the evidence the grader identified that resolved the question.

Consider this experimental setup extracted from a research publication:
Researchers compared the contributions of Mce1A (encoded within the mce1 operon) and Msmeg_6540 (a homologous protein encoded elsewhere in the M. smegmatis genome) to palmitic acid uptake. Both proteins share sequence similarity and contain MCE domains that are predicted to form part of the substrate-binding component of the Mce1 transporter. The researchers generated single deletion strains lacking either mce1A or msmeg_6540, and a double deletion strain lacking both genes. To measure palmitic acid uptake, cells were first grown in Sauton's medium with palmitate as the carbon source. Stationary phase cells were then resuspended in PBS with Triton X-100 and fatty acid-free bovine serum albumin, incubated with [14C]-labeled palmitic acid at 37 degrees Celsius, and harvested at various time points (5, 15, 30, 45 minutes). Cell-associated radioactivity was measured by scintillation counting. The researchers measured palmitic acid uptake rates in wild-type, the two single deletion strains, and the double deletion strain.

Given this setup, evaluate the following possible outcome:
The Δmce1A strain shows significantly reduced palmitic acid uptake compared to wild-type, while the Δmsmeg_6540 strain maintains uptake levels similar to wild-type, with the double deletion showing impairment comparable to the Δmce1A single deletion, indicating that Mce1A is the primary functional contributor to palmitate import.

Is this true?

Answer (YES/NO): NO